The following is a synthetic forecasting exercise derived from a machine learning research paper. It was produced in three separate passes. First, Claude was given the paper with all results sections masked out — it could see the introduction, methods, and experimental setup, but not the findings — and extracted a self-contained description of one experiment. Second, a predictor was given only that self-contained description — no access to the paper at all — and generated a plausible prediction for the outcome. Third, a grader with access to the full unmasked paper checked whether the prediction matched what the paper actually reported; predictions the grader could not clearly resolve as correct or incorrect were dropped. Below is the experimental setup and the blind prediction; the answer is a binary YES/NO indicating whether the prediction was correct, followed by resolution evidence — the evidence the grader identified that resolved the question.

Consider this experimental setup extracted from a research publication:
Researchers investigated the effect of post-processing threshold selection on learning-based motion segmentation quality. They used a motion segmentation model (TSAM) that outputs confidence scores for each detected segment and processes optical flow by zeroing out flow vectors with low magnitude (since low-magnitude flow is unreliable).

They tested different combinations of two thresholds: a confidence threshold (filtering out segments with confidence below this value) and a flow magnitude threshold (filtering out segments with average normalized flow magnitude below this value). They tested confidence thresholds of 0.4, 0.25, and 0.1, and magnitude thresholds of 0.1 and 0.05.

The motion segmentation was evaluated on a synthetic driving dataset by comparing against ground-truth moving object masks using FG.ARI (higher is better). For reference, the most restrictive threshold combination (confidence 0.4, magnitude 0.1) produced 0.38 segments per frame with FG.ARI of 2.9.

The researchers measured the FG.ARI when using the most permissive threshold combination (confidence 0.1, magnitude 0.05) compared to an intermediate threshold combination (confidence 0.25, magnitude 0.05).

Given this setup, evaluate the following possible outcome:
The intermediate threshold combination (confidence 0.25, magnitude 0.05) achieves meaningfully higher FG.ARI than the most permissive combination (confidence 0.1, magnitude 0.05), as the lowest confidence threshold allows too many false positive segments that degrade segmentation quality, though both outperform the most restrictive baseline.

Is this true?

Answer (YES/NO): NO